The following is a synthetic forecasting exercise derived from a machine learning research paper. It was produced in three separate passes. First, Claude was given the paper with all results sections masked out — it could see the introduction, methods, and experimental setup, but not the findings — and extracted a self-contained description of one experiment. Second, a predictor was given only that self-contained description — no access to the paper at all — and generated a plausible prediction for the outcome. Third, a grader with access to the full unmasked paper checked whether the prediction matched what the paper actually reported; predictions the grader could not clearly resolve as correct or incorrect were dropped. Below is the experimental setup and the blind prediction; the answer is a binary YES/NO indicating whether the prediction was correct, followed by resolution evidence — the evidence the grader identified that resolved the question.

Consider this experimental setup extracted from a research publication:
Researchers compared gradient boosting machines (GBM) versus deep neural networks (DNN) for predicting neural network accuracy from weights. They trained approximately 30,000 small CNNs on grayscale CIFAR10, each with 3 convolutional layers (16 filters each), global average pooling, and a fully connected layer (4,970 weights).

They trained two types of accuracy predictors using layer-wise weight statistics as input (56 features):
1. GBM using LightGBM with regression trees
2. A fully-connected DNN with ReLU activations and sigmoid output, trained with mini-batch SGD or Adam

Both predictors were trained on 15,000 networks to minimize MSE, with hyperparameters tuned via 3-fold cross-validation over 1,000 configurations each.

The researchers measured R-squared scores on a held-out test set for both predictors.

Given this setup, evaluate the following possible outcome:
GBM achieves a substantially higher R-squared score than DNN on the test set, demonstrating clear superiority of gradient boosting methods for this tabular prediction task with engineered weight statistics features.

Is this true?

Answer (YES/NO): NO